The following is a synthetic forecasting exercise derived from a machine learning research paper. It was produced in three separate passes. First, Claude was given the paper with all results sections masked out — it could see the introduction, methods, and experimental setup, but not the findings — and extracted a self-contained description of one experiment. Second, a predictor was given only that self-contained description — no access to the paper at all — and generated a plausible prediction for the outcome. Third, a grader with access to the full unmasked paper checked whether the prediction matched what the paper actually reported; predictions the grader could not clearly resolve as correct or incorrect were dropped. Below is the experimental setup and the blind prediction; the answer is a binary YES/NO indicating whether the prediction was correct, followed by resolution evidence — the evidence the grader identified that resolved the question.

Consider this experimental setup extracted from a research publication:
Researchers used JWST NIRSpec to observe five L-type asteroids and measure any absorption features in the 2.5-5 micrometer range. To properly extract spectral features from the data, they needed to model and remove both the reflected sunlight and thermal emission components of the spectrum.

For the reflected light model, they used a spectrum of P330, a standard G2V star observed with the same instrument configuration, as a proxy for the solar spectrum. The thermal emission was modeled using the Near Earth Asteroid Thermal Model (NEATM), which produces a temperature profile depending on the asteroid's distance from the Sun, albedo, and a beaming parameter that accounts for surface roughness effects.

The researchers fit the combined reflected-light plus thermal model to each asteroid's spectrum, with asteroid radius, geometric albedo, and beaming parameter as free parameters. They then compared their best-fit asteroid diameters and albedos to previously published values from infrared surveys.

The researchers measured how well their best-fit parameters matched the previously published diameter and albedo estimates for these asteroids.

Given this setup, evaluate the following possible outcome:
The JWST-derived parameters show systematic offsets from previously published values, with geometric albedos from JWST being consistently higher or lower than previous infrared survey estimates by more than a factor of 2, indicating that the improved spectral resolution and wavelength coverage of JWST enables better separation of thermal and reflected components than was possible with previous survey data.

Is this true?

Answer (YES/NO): NO